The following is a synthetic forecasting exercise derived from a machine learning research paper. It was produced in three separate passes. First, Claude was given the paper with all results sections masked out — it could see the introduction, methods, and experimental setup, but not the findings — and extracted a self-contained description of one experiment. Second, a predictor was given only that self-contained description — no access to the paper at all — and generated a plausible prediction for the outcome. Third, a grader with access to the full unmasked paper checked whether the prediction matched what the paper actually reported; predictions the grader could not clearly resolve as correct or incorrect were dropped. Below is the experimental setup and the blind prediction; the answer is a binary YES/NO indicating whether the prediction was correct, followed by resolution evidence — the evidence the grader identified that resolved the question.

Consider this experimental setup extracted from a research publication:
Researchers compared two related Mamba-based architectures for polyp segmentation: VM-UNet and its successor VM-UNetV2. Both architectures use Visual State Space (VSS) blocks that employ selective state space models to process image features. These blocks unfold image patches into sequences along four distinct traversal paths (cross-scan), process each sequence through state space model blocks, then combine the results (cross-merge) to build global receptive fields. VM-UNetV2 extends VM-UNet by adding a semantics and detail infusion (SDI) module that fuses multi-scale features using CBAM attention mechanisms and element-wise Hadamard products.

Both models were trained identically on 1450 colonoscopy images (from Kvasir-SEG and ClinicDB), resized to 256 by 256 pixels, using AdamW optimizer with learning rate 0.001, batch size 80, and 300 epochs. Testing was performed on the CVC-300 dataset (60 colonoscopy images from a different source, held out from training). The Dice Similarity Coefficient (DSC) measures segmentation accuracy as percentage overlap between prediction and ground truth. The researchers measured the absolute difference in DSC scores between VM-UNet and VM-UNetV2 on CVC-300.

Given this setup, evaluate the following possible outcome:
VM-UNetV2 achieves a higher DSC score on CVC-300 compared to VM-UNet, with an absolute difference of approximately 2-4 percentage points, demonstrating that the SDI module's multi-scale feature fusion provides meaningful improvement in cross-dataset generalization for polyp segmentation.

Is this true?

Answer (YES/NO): YES